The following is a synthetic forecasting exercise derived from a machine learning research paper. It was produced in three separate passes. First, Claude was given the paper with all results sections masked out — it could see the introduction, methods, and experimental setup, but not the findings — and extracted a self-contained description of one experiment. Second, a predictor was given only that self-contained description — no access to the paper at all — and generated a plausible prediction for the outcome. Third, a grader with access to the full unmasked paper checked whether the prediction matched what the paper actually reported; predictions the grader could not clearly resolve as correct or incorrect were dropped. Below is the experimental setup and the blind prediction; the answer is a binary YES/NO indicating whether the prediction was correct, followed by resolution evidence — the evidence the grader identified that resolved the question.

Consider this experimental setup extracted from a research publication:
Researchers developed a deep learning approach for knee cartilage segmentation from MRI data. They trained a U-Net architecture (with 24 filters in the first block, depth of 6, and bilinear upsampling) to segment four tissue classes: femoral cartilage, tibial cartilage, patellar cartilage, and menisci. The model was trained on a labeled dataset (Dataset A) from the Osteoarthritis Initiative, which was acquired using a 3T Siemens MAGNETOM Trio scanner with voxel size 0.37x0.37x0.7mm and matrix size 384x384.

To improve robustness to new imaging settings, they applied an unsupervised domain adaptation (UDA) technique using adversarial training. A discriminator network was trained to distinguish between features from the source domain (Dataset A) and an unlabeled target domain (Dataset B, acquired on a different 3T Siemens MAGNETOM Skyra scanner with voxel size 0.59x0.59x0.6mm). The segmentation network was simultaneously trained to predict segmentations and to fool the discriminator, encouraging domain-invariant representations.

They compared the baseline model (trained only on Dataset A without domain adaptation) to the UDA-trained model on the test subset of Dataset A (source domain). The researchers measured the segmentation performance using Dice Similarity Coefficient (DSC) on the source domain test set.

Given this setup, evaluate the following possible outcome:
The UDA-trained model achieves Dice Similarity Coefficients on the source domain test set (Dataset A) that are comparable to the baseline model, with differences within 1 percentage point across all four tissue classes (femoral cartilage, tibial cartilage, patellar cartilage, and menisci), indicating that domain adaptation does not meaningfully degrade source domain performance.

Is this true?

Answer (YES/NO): NO